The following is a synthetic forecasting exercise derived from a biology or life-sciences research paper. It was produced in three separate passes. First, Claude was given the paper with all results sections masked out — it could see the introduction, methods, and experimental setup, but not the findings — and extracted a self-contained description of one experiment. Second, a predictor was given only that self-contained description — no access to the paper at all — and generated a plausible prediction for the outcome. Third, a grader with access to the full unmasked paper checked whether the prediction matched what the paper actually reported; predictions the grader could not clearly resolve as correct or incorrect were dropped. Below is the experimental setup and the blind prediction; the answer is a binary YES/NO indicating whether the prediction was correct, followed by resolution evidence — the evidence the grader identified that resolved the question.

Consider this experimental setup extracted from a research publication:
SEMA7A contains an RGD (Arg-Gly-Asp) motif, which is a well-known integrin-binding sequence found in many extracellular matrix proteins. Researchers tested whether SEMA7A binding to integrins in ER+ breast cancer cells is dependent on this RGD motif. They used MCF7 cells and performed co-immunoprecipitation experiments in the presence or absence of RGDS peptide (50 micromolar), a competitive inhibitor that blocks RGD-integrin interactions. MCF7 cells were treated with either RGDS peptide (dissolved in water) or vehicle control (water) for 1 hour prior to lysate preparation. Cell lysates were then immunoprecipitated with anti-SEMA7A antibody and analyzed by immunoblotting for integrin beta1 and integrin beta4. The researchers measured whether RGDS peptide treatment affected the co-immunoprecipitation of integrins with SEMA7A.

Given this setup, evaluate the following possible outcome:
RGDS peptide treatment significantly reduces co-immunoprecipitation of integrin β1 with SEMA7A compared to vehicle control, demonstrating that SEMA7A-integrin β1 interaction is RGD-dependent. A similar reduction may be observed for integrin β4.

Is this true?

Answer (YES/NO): YES